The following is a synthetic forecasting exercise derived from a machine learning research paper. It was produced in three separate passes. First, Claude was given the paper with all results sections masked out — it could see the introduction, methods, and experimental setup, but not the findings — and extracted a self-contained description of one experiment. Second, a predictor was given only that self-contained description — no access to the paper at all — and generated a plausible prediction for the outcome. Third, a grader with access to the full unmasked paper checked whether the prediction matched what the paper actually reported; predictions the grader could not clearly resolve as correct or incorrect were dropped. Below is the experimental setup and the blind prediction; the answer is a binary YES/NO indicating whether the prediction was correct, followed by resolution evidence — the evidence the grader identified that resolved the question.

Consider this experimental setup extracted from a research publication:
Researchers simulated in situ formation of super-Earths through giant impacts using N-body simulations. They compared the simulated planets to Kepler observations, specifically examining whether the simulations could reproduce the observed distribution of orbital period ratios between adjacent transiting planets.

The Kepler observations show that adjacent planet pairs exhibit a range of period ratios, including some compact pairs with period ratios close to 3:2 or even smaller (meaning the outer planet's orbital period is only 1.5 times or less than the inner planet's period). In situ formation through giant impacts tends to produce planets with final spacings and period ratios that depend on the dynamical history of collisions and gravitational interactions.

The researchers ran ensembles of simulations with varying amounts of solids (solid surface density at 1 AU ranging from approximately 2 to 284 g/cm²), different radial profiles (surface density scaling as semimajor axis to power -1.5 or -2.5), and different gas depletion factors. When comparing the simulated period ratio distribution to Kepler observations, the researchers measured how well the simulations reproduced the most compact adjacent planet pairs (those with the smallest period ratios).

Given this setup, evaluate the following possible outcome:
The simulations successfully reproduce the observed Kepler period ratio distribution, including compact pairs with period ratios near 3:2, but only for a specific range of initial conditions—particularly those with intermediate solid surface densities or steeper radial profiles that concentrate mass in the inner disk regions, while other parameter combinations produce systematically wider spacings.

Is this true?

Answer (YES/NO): NO